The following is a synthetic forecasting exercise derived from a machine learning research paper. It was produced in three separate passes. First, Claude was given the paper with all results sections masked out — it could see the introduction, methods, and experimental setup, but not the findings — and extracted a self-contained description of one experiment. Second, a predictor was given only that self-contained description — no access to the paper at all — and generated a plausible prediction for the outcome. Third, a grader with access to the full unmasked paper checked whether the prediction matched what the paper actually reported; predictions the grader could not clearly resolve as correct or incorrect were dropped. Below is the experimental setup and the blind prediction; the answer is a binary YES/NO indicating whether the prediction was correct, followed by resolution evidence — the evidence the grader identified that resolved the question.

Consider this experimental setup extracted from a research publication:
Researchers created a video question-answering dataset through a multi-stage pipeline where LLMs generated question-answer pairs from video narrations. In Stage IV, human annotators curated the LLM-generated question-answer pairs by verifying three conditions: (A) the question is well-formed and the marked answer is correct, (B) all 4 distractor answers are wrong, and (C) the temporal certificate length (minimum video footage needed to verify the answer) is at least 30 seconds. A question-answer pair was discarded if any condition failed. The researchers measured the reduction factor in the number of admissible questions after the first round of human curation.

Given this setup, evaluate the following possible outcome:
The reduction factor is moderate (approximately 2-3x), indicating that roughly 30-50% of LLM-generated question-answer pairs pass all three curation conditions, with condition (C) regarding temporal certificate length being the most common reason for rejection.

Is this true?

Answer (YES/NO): NO